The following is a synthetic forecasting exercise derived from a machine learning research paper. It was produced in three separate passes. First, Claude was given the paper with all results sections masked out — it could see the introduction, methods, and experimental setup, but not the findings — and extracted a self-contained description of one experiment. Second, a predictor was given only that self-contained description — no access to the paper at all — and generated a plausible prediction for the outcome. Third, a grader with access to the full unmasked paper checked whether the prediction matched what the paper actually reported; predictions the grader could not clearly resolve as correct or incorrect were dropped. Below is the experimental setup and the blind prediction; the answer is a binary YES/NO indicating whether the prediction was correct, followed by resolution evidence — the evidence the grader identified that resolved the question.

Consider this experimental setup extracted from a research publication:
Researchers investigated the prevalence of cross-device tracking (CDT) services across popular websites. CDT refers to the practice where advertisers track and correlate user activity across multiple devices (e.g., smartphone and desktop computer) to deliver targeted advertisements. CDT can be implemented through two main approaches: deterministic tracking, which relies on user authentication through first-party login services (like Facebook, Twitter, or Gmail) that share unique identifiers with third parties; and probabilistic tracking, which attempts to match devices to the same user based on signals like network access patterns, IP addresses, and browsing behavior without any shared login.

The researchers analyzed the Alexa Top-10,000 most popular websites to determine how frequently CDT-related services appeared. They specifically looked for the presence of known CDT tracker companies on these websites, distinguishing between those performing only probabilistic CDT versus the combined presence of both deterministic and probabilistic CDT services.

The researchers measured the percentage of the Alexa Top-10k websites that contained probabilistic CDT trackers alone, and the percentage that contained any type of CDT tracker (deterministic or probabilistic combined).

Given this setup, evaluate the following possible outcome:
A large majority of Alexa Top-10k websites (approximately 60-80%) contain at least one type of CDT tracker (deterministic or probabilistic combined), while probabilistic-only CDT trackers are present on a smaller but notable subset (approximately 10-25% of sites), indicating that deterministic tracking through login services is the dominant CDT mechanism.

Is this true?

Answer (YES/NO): NO